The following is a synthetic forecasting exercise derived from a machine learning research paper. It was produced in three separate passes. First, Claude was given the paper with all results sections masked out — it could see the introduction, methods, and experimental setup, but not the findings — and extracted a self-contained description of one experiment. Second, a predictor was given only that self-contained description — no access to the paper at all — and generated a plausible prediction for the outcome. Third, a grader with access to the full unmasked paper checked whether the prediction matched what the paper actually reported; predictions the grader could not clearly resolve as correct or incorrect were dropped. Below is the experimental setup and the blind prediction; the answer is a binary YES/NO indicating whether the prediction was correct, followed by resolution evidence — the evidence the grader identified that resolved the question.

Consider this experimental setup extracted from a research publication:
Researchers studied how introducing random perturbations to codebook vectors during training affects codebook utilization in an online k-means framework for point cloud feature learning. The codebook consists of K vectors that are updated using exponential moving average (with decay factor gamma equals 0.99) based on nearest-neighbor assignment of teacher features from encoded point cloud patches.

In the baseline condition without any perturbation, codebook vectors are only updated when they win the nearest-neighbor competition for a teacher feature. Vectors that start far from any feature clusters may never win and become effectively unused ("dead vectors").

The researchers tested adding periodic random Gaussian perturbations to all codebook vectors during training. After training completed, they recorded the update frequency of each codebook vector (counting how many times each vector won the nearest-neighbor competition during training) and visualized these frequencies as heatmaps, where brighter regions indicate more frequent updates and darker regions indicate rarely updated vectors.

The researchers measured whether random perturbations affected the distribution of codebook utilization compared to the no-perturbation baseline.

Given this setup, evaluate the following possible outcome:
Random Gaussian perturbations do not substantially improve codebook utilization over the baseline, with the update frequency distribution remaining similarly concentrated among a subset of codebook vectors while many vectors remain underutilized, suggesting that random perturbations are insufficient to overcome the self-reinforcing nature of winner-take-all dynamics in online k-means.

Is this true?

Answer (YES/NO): NO